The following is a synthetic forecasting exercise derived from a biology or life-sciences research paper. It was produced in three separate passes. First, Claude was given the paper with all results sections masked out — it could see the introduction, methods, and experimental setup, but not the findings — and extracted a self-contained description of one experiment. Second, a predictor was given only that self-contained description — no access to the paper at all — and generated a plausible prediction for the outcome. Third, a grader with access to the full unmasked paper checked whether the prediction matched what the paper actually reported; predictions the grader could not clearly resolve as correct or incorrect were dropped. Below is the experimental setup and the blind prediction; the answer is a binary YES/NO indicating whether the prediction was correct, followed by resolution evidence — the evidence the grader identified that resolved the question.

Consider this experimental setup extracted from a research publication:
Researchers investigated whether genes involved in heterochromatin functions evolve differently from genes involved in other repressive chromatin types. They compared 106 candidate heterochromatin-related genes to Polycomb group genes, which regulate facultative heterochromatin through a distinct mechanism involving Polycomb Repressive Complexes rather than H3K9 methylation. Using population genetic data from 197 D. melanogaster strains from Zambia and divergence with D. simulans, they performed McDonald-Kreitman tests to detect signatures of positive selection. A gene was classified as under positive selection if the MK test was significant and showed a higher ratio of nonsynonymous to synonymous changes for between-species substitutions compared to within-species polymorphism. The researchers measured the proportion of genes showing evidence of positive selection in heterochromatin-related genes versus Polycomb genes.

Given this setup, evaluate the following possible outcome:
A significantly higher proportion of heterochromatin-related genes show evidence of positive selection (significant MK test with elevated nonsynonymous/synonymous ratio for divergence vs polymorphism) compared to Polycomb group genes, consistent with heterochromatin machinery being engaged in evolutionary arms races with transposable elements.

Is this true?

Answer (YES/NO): YES